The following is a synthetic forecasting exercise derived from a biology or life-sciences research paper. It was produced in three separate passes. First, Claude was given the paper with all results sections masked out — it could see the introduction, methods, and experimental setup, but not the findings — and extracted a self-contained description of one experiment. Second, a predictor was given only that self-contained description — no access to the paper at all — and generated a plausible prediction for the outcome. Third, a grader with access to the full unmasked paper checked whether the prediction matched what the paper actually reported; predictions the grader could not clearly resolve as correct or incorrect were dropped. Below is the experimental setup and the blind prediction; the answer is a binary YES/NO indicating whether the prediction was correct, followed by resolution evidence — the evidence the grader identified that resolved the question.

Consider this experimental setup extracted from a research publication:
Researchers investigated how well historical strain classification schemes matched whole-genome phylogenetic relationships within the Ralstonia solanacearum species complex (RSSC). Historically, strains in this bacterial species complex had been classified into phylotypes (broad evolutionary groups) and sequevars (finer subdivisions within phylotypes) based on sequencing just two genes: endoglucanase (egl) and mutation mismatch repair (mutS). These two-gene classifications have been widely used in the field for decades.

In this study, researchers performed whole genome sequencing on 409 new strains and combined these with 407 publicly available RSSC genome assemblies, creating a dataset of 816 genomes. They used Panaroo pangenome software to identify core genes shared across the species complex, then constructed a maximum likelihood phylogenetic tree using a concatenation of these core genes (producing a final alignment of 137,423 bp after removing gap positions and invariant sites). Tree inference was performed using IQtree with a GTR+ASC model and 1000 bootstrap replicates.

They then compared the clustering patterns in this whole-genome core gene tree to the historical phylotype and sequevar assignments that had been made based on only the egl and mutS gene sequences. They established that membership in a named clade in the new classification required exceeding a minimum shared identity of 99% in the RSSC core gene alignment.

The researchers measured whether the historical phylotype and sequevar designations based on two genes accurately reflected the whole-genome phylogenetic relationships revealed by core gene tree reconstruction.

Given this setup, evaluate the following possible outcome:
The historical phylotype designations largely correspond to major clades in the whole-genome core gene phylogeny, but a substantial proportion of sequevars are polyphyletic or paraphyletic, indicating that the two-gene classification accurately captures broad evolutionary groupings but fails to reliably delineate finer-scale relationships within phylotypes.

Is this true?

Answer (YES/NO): NO